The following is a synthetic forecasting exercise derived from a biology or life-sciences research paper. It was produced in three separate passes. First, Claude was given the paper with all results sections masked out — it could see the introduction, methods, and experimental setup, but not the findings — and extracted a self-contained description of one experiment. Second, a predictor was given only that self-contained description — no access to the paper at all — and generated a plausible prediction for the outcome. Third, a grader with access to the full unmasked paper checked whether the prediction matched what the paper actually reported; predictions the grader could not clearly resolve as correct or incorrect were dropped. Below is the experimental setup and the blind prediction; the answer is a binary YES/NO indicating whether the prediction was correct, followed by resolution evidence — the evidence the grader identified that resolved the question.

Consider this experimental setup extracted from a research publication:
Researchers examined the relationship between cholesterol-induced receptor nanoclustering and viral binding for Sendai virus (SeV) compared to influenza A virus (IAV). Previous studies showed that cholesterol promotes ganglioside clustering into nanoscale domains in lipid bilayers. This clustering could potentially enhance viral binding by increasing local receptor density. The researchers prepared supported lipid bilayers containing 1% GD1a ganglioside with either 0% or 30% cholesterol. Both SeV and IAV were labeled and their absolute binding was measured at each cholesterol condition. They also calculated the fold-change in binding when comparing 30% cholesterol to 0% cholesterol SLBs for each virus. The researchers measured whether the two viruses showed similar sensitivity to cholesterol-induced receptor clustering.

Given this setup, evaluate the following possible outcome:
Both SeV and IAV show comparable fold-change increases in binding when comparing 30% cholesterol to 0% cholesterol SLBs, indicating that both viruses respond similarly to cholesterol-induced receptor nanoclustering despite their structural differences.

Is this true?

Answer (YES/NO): NO